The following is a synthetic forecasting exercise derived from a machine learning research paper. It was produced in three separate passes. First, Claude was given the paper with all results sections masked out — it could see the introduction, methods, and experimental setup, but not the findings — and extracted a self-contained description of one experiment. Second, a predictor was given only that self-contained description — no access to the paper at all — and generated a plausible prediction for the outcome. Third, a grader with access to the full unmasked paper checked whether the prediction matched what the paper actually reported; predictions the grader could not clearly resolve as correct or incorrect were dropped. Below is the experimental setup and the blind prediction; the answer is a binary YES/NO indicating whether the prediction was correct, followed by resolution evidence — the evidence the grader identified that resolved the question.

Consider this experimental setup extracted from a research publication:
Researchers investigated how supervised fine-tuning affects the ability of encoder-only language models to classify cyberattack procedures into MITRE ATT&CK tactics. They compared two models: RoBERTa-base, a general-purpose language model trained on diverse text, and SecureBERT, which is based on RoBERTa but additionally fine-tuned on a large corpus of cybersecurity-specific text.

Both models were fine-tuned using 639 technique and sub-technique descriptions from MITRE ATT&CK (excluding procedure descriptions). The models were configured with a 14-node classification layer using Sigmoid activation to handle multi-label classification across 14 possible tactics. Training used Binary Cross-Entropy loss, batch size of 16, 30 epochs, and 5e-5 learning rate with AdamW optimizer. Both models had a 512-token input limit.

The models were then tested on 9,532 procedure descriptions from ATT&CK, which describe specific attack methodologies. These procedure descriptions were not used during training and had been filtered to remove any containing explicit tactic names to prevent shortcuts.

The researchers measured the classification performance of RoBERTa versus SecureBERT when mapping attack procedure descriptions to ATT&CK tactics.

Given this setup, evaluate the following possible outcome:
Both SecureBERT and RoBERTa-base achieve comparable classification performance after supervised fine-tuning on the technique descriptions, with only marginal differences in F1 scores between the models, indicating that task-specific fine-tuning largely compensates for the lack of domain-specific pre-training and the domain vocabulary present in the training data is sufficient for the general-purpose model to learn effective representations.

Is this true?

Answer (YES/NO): NO